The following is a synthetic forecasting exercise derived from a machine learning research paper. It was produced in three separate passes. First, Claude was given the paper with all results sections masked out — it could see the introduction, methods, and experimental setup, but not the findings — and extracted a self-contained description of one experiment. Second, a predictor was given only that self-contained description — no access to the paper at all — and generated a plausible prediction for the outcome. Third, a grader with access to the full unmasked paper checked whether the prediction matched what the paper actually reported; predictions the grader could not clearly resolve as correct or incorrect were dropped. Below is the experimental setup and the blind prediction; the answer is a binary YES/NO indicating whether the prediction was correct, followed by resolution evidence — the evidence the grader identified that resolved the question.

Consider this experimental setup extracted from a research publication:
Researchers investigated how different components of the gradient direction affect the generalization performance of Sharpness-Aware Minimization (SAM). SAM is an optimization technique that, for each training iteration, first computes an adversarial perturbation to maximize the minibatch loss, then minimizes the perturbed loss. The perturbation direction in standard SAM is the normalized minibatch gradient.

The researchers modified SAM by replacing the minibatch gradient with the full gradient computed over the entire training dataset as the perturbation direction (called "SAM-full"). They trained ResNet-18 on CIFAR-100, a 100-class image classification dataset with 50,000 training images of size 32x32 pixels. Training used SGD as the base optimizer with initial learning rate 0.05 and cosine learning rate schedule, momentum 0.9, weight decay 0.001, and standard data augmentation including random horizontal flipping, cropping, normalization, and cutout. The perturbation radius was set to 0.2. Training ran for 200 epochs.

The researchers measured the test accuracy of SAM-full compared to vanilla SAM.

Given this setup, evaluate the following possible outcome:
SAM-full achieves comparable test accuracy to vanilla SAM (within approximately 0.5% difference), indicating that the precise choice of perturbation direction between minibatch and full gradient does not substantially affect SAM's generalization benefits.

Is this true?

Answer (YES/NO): NO